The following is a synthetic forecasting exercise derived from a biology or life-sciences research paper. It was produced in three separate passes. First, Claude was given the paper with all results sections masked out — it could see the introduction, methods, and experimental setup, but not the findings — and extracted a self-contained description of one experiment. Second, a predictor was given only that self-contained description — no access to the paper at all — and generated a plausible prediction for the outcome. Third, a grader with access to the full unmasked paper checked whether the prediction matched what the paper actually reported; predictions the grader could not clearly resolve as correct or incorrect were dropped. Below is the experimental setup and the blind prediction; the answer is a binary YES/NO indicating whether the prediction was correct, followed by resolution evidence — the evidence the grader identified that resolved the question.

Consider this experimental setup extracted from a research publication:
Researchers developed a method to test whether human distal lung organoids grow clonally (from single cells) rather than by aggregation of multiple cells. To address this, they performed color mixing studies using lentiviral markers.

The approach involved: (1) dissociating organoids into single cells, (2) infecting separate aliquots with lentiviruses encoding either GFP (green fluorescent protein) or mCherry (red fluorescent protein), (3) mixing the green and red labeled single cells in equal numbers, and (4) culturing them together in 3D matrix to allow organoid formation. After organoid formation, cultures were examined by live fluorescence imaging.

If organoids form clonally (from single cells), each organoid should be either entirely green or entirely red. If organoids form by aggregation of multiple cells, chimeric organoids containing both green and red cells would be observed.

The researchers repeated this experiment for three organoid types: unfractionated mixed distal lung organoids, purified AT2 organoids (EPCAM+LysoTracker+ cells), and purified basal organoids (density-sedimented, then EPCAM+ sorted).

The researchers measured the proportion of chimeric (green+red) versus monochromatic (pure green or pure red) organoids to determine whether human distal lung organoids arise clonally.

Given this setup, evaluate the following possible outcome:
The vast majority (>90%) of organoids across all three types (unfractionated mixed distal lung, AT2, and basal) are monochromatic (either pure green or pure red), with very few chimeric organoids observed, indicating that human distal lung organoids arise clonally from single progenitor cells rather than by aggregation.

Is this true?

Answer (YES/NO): YES